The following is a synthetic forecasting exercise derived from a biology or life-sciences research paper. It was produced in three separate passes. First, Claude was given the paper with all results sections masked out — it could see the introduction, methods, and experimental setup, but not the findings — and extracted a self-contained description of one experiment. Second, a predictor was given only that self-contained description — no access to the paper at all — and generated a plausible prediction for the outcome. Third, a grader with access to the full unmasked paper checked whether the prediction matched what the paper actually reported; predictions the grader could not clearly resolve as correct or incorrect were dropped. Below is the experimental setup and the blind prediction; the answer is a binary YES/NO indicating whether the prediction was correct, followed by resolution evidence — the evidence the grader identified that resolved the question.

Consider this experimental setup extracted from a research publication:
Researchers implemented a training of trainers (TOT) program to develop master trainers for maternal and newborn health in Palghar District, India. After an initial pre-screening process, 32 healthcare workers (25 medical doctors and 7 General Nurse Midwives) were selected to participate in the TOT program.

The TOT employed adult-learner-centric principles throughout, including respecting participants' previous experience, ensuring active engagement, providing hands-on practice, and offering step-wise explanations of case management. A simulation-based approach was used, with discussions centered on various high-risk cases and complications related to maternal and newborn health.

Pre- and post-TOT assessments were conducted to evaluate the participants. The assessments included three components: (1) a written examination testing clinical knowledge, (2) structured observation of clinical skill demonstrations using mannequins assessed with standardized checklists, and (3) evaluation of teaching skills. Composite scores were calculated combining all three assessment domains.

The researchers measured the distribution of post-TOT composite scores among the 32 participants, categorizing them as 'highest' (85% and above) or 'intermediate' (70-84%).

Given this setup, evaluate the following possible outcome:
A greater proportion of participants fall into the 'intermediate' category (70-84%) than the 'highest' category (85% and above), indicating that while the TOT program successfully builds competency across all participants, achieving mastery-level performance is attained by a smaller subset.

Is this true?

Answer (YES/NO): NO